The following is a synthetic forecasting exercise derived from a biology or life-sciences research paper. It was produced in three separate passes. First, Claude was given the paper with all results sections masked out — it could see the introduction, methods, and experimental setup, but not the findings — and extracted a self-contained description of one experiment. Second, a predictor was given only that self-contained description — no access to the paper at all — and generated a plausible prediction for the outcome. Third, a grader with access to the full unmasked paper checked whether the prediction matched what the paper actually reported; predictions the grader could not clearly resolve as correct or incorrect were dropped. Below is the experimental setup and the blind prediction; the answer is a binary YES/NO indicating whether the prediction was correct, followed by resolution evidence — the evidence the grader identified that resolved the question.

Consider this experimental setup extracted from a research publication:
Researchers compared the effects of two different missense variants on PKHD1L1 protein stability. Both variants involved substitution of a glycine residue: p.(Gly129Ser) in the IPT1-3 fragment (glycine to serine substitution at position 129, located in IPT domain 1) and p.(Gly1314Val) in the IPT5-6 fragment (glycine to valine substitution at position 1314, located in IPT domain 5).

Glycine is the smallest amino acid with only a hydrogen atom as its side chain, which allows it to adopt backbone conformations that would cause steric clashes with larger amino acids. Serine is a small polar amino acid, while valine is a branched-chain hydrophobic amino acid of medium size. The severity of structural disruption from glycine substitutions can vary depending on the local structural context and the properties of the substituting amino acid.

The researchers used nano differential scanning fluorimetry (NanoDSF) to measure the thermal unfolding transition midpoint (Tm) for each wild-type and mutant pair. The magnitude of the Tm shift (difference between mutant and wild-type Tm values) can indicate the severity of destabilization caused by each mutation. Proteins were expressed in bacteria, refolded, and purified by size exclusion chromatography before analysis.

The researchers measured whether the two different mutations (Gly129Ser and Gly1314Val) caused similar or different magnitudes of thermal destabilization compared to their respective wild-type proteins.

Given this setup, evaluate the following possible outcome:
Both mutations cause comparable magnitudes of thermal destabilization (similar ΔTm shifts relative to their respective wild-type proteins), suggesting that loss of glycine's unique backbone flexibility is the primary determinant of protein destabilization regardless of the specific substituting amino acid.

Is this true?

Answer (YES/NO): NO